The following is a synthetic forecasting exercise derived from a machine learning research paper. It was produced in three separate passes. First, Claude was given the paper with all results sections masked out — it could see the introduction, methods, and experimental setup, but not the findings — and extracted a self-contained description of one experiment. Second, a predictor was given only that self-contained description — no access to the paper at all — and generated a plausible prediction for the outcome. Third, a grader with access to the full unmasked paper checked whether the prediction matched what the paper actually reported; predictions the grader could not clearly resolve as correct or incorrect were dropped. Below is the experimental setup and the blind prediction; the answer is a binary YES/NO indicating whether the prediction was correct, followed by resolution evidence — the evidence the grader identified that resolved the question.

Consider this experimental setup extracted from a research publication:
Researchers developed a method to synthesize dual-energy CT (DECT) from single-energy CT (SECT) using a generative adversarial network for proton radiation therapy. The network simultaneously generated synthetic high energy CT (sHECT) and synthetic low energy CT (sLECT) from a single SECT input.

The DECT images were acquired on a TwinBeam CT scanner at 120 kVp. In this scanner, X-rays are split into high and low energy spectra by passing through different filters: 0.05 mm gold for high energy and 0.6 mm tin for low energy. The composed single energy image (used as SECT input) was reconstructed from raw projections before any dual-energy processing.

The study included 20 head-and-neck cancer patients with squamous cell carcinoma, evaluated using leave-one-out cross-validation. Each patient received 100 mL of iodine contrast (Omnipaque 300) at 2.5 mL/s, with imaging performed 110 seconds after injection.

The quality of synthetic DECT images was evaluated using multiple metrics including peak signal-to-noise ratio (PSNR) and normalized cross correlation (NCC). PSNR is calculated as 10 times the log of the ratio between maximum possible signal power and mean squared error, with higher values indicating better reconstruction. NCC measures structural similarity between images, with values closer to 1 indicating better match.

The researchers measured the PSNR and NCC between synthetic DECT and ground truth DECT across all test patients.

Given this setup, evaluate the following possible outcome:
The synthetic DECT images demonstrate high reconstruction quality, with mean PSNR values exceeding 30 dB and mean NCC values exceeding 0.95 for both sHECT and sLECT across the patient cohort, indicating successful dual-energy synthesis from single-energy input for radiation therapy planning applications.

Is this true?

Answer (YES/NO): YES